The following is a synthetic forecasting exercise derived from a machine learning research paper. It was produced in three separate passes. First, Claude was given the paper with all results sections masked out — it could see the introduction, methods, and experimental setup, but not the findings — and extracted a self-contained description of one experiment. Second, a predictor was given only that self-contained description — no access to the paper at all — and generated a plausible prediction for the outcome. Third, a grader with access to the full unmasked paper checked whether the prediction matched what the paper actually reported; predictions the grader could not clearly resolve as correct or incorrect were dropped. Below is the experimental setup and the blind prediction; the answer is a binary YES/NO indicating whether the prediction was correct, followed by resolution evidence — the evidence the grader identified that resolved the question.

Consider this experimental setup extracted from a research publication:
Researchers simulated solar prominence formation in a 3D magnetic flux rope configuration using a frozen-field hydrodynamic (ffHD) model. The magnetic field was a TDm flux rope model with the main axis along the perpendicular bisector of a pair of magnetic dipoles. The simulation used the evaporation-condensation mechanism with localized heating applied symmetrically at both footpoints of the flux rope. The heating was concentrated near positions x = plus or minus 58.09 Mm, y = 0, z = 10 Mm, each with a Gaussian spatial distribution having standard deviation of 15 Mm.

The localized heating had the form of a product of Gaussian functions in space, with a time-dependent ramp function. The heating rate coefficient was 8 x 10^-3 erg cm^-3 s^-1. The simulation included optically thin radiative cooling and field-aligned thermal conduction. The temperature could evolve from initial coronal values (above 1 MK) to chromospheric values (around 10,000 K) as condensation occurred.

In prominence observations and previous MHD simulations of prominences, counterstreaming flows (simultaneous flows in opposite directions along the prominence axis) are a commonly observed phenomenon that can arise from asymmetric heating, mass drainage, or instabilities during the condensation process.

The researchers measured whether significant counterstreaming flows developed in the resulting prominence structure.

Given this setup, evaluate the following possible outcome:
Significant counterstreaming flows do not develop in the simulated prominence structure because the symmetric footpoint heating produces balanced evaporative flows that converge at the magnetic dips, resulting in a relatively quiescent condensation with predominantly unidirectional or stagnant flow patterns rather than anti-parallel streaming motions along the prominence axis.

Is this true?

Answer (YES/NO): YES